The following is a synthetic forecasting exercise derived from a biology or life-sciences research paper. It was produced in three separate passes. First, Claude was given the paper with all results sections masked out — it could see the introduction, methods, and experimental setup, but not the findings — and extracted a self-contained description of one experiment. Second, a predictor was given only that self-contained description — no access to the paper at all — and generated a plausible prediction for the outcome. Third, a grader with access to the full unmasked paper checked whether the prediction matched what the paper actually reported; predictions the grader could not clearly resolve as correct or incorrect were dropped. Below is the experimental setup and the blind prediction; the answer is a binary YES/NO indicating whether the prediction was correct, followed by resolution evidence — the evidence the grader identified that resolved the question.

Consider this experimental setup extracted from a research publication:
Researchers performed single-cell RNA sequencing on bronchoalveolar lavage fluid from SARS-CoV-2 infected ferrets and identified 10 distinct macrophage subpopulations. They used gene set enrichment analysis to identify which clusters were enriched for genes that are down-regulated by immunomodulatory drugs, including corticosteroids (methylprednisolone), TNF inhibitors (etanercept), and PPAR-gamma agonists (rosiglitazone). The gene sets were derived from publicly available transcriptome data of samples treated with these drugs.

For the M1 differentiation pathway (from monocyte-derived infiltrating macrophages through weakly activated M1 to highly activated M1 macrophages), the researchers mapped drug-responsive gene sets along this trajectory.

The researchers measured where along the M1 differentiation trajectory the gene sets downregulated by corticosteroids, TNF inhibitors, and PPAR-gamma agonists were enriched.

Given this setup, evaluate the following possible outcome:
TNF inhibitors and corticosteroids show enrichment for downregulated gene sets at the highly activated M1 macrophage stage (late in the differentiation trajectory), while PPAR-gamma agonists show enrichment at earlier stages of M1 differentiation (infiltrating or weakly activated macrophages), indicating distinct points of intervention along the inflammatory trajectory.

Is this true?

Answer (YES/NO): NO